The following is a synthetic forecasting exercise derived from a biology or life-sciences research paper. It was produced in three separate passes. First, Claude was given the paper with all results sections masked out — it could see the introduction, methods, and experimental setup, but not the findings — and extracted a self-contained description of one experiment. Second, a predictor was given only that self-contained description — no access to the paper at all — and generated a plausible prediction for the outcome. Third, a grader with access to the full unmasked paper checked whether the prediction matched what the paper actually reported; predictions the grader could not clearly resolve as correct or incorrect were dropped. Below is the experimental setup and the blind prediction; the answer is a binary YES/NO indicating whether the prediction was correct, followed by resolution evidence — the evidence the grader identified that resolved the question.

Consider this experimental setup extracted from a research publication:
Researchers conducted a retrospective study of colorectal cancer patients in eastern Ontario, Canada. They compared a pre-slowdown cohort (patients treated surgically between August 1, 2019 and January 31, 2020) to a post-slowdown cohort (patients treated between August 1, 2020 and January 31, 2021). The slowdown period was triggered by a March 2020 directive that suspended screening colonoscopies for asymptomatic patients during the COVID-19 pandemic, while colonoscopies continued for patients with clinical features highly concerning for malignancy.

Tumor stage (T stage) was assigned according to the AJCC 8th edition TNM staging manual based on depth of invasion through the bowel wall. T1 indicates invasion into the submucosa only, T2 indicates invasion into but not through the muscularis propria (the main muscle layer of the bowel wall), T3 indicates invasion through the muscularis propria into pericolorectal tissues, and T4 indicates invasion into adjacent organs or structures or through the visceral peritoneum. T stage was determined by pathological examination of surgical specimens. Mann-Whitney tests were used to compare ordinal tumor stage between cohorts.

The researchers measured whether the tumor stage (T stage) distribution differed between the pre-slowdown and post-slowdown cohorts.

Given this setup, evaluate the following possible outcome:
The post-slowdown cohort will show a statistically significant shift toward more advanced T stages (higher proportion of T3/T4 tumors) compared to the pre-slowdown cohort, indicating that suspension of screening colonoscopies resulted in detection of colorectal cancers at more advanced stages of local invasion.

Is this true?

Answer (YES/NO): NO